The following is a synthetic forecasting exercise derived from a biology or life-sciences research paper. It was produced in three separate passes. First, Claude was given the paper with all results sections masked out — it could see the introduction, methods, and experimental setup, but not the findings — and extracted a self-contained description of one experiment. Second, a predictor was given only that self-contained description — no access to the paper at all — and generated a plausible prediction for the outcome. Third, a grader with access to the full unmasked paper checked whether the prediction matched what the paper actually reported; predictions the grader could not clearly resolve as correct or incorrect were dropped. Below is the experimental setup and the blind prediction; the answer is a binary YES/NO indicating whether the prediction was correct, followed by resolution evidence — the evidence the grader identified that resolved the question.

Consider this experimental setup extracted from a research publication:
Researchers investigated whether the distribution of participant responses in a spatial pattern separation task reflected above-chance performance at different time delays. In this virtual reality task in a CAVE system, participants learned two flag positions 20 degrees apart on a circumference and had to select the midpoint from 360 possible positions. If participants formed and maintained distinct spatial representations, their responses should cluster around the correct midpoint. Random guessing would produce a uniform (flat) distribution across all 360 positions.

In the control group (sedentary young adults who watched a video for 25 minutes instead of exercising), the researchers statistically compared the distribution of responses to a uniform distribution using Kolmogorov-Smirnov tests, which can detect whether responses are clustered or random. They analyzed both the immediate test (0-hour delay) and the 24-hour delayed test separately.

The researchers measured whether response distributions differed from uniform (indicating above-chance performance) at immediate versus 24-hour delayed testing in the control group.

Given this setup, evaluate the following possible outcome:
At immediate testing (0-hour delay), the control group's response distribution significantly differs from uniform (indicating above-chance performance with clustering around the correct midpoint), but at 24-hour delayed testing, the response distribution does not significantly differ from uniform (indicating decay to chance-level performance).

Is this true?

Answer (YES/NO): YES